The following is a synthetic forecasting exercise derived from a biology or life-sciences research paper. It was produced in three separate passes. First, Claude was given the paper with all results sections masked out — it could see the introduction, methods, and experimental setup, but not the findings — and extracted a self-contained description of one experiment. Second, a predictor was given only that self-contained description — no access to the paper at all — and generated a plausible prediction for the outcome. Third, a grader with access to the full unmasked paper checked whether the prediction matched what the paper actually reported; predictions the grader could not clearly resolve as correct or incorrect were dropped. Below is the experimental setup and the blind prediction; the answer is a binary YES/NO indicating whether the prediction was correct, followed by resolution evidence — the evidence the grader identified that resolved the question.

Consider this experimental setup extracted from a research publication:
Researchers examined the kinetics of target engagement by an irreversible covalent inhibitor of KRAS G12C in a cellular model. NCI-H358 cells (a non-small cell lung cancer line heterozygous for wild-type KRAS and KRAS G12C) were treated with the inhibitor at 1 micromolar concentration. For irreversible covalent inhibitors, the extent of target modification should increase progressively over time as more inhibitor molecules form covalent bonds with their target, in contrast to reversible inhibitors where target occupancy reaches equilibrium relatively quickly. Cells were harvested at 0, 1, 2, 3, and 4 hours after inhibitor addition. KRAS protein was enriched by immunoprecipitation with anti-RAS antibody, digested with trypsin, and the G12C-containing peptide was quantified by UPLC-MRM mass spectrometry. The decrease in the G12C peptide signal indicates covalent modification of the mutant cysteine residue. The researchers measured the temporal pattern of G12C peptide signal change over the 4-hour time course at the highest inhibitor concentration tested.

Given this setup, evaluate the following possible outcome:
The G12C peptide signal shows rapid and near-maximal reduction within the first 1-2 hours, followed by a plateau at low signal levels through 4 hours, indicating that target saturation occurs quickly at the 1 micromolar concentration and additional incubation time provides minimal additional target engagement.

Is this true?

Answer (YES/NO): NO